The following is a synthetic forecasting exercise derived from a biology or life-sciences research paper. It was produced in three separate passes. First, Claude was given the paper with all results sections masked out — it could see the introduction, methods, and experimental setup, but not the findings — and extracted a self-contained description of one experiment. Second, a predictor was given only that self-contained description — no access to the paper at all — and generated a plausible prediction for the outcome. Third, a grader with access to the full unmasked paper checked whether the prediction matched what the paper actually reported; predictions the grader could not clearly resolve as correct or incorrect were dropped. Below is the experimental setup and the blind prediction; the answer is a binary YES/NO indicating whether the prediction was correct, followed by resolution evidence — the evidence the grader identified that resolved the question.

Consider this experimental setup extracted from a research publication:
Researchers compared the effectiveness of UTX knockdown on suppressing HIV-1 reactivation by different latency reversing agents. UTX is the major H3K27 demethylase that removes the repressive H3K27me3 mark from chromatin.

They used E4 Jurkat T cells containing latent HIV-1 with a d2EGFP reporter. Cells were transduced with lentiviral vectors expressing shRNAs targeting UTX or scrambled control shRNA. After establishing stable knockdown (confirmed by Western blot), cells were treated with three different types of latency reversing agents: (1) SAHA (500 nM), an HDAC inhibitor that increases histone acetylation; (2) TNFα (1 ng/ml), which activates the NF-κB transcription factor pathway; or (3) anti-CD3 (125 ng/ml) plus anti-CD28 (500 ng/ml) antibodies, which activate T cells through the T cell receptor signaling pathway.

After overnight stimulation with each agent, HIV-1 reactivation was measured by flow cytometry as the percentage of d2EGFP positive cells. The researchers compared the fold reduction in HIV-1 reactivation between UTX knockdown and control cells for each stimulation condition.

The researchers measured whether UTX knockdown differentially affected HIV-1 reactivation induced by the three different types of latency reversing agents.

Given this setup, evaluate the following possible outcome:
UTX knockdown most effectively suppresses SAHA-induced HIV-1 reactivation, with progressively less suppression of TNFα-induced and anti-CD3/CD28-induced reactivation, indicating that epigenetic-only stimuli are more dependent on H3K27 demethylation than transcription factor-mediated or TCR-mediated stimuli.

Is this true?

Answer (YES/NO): NO